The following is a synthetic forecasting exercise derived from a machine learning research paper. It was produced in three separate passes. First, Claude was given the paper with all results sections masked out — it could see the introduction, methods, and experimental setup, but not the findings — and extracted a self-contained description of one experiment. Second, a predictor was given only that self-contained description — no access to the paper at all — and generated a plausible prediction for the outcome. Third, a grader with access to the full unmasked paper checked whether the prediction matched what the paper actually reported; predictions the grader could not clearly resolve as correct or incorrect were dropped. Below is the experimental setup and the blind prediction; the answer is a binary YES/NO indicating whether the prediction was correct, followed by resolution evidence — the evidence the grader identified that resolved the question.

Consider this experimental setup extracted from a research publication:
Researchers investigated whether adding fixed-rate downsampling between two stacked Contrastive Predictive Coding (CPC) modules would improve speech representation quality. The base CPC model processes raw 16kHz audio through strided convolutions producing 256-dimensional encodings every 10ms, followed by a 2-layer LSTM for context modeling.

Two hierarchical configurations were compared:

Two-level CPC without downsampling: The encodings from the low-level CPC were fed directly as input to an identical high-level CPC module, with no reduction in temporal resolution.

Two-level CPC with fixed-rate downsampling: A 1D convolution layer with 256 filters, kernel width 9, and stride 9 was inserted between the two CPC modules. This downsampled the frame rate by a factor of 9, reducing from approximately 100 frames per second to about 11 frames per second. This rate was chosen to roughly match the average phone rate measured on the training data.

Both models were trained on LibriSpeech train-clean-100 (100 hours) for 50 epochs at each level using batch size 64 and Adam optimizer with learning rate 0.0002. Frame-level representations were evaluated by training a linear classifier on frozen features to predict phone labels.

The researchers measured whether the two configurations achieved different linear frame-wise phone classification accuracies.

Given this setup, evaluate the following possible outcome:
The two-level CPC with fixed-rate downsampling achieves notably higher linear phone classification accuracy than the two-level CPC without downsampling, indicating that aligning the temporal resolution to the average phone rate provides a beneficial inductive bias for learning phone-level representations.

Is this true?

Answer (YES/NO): NO